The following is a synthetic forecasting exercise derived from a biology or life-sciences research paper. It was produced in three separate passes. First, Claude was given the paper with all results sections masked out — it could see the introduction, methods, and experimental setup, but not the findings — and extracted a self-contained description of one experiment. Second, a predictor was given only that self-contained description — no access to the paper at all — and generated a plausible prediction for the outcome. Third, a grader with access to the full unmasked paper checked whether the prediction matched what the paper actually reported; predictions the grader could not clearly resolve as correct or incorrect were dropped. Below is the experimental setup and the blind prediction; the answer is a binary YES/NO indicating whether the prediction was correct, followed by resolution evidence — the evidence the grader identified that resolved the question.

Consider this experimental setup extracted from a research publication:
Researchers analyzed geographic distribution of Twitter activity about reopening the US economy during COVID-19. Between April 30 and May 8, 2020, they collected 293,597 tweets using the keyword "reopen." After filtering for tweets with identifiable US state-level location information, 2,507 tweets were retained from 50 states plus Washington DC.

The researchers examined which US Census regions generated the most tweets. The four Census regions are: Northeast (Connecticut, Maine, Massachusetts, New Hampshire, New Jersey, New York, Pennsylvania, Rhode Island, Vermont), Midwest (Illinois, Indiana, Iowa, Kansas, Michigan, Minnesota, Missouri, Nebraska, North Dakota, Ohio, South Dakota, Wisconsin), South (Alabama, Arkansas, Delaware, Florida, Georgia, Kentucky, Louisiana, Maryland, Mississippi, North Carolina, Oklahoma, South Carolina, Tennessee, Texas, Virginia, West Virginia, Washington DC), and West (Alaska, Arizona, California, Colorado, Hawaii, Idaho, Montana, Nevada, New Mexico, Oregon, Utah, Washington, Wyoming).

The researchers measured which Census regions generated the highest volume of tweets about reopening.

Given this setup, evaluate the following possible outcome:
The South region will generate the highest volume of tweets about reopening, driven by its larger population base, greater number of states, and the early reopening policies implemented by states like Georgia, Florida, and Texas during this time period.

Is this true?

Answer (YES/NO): NO